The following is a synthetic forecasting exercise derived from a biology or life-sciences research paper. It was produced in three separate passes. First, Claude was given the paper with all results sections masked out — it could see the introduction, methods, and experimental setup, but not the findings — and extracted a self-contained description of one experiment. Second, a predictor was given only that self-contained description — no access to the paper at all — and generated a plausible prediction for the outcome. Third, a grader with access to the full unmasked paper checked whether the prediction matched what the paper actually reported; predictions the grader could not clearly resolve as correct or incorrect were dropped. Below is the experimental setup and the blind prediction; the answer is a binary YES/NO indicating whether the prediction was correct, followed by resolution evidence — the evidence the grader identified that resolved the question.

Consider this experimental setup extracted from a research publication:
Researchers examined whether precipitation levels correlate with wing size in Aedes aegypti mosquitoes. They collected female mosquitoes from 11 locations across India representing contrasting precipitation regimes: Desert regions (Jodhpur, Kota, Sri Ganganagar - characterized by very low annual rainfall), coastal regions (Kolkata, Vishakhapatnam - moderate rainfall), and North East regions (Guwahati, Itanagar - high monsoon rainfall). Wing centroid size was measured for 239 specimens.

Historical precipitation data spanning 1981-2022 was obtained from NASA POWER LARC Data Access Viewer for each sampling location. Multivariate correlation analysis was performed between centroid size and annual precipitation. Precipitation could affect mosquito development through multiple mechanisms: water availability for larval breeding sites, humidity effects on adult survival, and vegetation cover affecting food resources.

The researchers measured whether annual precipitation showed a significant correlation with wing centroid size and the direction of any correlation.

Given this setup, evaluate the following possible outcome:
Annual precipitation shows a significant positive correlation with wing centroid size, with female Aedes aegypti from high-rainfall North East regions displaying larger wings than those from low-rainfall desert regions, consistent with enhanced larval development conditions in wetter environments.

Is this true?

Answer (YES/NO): NO